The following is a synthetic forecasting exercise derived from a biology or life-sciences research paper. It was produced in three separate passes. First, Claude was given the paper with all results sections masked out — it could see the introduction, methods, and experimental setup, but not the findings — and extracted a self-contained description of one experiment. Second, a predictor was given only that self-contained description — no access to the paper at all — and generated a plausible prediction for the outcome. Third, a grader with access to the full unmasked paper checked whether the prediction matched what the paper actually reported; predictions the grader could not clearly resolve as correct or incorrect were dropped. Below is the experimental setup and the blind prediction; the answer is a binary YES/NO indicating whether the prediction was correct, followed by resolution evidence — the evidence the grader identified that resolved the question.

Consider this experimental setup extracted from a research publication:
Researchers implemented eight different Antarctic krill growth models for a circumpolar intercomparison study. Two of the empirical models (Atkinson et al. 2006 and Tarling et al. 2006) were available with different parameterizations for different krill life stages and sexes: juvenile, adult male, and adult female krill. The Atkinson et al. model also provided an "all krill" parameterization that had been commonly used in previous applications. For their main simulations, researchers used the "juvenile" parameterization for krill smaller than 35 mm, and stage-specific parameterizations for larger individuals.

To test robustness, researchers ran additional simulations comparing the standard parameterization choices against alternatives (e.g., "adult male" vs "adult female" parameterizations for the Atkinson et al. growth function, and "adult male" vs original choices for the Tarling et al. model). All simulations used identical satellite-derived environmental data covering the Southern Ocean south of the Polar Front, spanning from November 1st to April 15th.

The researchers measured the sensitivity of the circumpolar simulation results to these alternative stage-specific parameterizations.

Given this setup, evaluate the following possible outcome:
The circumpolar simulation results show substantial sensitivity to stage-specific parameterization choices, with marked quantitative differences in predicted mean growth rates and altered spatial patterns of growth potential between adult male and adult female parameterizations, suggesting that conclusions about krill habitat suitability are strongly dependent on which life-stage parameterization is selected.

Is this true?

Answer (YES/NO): NO